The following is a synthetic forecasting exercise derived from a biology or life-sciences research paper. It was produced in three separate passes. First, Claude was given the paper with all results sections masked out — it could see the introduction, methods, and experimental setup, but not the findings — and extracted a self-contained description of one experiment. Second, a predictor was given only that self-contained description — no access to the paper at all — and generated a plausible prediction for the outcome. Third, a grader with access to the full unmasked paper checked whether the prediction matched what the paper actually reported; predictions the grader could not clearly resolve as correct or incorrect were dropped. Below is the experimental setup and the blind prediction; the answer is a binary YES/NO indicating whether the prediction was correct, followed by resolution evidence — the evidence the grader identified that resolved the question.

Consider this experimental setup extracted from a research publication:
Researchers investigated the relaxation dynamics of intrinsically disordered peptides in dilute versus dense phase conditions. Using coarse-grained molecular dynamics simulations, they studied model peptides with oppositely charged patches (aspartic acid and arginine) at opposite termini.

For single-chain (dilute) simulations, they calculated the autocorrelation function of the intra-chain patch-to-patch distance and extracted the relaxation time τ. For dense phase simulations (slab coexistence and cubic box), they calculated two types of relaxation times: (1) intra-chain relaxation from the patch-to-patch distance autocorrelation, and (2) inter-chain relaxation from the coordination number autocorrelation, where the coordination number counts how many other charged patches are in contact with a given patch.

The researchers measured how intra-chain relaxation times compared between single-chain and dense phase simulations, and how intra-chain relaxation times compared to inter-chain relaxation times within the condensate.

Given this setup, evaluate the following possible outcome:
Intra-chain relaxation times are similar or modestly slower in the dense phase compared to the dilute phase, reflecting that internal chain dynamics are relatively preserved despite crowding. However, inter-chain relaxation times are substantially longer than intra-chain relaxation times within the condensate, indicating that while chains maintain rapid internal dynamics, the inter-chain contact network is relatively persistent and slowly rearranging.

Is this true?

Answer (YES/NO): NO